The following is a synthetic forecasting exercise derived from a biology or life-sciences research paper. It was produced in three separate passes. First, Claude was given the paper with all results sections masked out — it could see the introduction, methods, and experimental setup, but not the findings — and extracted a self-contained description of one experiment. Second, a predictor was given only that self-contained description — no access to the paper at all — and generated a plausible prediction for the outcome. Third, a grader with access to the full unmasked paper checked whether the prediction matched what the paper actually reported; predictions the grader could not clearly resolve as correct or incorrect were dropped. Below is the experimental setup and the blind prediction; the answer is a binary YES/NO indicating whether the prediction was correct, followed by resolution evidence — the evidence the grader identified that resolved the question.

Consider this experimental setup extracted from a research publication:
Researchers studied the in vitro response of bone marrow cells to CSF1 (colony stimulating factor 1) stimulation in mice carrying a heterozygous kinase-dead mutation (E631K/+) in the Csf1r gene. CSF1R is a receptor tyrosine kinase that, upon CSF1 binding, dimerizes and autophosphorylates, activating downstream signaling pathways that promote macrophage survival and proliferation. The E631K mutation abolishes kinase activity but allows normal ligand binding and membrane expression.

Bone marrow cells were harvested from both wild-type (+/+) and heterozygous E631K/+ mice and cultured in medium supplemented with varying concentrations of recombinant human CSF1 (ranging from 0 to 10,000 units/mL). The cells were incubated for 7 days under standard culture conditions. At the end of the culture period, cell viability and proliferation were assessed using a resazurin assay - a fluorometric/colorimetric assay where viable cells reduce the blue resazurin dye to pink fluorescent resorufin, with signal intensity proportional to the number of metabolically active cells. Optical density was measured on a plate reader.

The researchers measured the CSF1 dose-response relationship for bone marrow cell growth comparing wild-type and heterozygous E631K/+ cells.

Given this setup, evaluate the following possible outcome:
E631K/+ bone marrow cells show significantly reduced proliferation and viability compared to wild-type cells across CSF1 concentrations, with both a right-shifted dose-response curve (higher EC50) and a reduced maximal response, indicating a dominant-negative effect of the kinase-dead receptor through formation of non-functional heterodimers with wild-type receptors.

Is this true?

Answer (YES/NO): NO